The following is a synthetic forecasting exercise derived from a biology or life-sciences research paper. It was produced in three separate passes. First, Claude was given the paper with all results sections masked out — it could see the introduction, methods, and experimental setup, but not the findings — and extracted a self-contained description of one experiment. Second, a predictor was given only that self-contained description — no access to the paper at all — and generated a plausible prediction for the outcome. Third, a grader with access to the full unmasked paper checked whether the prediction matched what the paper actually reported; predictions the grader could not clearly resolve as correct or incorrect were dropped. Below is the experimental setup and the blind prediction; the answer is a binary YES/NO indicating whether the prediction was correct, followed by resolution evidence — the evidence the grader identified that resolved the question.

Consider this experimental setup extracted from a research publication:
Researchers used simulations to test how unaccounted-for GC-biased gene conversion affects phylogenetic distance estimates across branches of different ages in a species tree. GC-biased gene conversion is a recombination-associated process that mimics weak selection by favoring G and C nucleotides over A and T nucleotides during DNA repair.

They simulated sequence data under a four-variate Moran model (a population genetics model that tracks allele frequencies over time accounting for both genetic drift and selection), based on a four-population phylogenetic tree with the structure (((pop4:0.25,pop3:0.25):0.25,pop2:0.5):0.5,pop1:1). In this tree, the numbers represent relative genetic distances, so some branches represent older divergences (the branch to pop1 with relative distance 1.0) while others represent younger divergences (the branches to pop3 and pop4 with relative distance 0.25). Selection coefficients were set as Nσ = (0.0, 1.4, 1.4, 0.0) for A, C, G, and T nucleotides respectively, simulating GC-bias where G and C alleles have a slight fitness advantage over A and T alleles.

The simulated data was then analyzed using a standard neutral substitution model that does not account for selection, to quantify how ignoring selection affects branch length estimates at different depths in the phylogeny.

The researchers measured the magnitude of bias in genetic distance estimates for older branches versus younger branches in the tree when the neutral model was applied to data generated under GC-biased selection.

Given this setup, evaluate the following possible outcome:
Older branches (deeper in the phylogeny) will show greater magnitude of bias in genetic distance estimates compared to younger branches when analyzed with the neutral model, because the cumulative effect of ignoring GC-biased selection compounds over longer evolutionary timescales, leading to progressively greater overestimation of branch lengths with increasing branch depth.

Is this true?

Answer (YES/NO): NO